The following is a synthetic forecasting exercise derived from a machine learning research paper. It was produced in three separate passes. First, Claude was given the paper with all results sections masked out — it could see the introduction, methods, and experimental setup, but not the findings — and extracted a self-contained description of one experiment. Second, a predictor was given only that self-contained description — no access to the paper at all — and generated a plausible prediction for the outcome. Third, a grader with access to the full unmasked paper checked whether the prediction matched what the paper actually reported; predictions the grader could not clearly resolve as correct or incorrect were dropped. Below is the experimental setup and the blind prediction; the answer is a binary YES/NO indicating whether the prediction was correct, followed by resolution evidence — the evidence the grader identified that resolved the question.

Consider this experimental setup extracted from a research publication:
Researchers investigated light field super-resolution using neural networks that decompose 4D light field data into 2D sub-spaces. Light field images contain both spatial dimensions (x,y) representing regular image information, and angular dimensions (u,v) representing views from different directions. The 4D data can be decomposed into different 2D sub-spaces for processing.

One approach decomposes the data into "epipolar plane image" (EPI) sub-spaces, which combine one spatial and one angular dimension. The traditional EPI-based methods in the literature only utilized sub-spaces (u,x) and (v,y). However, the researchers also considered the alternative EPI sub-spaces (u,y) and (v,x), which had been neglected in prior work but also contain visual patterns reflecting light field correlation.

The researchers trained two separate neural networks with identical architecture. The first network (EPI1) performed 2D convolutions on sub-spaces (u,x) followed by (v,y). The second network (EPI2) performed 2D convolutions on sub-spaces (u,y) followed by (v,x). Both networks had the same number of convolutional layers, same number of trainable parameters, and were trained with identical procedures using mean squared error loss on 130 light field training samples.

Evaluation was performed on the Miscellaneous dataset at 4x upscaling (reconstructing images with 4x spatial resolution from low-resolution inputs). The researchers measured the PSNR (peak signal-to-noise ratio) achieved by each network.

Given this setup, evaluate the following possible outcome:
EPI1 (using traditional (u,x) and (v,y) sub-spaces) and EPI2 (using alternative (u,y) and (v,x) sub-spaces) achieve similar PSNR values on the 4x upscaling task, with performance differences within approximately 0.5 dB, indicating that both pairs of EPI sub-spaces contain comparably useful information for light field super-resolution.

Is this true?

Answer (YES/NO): YES